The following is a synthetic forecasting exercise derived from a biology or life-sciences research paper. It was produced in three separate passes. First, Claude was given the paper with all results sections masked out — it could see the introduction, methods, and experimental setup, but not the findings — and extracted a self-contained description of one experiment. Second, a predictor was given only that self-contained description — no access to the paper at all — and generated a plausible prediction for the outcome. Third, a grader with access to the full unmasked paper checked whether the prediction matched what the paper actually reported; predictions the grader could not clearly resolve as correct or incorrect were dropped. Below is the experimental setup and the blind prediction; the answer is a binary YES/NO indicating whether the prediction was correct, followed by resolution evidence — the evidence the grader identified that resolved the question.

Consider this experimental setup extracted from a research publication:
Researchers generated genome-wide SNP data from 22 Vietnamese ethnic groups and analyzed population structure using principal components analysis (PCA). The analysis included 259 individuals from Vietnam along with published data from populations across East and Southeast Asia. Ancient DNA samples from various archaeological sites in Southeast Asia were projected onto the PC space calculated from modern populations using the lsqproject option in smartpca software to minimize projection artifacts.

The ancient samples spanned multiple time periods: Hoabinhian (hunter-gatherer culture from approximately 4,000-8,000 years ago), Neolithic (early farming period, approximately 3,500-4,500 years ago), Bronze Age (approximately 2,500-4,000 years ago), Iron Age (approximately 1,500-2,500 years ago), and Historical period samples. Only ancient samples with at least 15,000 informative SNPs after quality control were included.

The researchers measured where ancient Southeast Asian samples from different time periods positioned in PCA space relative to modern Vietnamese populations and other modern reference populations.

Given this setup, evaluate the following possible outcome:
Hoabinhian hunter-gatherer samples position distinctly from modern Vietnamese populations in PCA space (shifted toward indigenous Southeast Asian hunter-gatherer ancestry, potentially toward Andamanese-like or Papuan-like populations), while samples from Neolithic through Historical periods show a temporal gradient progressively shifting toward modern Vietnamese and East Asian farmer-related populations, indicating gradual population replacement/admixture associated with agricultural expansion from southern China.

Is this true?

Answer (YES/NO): YES